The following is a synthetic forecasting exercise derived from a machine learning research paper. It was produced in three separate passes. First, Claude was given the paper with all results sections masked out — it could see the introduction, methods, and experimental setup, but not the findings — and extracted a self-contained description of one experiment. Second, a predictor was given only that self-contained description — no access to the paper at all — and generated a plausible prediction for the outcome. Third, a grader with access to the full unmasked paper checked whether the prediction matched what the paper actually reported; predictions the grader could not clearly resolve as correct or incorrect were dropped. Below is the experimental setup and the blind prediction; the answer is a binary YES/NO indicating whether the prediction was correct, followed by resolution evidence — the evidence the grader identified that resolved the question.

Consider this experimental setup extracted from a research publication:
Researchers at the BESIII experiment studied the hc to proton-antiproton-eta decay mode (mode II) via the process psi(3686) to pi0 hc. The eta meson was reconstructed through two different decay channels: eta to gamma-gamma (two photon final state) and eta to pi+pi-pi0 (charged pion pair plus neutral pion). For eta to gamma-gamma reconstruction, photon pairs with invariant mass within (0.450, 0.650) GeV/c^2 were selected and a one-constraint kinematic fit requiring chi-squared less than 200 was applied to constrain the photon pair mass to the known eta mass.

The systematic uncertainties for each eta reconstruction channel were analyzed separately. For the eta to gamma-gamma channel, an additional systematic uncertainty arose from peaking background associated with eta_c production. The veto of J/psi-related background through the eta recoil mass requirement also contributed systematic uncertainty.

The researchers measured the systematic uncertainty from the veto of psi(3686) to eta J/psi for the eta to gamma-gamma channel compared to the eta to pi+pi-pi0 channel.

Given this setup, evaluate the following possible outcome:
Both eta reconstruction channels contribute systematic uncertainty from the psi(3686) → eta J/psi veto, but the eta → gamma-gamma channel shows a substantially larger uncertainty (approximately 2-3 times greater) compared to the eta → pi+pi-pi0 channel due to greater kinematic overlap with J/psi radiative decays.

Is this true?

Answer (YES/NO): NO